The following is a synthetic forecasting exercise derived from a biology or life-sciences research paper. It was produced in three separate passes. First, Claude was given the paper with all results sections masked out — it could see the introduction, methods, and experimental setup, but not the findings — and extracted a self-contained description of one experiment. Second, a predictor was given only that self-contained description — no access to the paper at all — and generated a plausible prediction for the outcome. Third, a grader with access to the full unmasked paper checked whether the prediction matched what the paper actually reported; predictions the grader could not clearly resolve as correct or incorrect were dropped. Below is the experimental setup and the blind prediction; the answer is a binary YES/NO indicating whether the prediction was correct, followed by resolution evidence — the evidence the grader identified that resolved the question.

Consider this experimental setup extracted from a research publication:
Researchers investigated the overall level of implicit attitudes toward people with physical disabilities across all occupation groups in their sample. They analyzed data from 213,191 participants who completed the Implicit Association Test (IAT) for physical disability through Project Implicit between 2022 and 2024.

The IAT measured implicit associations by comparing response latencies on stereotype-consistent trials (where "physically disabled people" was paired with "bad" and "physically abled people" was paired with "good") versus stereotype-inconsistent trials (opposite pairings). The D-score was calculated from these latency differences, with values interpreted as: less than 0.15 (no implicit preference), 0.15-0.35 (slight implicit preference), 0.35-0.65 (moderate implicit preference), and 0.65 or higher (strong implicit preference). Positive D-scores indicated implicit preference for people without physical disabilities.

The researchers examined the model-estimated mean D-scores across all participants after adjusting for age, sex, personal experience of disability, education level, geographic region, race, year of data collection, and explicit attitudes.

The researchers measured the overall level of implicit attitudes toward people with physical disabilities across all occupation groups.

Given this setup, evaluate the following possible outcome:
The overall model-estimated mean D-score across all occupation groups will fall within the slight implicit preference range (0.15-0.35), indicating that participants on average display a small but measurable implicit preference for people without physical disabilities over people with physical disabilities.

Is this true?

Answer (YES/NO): NO